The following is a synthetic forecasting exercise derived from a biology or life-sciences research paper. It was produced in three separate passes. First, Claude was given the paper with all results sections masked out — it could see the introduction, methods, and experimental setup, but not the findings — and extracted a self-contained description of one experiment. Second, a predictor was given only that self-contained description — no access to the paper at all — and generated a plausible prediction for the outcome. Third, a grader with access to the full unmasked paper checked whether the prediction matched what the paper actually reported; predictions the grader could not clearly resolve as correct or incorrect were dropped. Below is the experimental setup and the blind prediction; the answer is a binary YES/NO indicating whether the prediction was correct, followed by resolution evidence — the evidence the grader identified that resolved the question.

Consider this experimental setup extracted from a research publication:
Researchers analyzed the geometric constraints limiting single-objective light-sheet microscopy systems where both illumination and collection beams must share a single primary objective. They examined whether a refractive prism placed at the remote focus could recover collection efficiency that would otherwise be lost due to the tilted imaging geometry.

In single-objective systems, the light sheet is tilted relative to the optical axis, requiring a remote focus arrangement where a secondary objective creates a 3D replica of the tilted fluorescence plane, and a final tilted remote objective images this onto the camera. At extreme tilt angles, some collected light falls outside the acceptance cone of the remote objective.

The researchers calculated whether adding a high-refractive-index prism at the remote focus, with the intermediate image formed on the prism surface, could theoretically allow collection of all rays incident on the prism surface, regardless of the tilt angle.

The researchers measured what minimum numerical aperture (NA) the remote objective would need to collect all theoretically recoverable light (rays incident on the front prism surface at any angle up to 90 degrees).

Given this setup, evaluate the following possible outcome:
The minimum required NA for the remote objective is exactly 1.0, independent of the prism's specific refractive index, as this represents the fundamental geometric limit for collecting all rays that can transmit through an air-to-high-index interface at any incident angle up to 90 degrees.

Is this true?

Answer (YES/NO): YES